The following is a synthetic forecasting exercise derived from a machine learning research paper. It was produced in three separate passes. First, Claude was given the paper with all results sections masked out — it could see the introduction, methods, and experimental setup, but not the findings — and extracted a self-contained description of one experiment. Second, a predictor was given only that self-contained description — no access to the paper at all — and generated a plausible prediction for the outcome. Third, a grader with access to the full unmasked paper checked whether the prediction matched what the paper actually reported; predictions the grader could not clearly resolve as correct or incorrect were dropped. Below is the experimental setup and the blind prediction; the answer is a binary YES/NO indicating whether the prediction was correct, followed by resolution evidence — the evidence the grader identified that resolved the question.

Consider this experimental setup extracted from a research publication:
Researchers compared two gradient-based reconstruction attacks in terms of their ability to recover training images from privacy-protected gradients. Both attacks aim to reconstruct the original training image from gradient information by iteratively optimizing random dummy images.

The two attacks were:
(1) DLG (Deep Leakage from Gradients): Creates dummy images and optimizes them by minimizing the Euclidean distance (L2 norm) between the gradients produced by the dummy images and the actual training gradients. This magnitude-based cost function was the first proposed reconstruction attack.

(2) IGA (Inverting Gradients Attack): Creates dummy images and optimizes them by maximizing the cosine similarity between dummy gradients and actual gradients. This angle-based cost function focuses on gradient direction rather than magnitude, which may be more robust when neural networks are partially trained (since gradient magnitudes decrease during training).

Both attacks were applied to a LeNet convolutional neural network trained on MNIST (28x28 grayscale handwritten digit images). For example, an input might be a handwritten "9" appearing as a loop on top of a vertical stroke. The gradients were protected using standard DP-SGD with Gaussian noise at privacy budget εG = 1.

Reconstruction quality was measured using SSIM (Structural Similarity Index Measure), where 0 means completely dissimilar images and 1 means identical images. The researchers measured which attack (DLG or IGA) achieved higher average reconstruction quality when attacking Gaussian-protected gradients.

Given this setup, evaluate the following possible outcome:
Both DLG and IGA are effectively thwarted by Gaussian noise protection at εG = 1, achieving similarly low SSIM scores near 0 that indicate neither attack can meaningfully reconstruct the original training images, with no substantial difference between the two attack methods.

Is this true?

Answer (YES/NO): YES